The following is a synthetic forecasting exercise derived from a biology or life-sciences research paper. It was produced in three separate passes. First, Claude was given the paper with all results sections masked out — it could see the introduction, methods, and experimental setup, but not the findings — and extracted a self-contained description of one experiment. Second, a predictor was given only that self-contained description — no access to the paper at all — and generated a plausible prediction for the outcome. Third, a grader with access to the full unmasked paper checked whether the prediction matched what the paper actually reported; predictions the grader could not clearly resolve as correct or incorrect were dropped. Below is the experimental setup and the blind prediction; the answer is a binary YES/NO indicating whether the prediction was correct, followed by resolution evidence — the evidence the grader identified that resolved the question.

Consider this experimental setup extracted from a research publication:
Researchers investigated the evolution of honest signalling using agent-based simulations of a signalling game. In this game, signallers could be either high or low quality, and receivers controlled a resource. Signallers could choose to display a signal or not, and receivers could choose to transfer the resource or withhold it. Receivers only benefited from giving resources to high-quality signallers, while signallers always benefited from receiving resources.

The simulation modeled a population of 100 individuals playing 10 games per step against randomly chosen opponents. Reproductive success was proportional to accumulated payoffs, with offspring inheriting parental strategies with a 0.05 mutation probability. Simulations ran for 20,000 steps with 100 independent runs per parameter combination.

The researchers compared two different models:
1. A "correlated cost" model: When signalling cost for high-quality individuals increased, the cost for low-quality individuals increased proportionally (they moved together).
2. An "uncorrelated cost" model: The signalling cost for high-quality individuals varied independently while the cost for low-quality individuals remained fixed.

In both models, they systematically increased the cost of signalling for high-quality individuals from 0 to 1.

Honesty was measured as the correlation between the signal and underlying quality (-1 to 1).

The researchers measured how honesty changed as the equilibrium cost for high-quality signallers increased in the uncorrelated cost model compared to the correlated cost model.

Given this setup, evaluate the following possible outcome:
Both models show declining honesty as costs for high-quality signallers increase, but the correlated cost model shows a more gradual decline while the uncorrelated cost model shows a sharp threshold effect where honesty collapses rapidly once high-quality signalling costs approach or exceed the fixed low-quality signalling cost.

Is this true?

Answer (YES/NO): NO